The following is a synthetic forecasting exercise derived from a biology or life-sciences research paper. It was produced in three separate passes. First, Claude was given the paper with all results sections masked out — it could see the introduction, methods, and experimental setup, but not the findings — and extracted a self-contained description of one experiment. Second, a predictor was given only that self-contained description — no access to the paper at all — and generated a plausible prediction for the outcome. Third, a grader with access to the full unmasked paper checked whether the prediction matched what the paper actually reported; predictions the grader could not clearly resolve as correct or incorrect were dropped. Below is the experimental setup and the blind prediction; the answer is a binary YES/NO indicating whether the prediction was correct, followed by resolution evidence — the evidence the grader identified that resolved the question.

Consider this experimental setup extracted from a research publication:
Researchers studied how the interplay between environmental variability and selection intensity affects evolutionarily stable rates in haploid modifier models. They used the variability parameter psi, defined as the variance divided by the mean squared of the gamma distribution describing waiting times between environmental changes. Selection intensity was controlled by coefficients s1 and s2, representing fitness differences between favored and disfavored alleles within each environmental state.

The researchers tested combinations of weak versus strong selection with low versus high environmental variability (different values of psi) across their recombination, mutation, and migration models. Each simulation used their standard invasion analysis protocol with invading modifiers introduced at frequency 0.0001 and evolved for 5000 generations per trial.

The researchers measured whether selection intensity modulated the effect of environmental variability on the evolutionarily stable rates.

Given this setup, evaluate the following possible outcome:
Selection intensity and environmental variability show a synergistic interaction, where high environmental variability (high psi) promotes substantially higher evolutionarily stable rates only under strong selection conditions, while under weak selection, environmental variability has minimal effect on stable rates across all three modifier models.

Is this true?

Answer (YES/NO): NO